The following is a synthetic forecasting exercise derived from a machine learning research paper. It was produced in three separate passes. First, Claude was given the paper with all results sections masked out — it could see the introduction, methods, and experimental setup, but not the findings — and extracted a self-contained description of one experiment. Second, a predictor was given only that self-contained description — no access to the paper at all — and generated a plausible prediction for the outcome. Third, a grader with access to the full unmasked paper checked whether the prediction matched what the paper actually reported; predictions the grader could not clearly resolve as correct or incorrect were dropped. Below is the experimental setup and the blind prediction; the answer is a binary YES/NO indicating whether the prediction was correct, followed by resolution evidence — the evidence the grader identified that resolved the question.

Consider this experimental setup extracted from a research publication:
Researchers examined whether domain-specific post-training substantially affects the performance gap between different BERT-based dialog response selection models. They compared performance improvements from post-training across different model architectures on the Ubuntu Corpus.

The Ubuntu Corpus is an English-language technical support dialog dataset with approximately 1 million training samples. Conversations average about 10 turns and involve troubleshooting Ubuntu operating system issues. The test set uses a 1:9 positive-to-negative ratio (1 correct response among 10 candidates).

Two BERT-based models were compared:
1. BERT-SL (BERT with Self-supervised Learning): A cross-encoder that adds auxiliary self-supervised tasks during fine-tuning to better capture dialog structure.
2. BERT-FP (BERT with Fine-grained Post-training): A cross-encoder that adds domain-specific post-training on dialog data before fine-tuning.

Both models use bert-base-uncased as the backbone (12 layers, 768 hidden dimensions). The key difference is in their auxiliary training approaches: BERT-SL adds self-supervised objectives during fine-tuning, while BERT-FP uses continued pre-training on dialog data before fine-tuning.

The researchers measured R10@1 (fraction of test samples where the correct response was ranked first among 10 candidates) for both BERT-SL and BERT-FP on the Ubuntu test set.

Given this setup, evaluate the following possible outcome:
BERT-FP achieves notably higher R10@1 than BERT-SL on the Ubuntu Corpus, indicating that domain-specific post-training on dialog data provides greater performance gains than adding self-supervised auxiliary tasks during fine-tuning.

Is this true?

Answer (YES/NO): YES